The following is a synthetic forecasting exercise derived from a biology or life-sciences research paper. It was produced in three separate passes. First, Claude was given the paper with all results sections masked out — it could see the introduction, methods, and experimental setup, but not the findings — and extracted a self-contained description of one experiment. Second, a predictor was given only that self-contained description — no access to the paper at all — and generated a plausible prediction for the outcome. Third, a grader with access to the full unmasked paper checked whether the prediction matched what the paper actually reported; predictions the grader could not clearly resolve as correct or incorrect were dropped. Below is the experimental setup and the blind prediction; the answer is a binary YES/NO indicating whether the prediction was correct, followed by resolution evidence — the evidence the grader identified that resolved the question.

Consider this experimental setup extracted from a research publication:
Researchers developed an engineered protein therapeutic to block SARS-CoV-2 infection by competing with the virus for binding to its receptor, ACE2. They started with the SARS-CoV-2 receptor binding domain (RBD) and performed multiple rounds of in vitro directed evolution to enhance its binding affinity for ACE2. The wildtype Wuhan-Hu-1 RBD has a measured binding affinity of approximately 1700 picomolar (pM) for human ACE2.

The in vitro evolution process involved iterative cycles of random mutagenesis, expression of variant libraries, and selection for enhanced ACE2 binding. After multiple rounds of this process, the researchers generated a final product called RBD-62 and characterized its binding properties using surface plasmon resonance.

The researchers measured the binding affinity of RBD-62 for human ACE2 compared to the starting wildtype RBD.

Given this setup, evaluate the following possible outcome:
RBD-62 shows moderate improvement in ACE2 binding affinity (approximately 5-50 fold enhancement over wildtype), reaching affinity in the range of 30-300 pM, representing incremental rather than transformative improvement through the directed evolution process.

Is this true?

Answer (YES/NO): NO